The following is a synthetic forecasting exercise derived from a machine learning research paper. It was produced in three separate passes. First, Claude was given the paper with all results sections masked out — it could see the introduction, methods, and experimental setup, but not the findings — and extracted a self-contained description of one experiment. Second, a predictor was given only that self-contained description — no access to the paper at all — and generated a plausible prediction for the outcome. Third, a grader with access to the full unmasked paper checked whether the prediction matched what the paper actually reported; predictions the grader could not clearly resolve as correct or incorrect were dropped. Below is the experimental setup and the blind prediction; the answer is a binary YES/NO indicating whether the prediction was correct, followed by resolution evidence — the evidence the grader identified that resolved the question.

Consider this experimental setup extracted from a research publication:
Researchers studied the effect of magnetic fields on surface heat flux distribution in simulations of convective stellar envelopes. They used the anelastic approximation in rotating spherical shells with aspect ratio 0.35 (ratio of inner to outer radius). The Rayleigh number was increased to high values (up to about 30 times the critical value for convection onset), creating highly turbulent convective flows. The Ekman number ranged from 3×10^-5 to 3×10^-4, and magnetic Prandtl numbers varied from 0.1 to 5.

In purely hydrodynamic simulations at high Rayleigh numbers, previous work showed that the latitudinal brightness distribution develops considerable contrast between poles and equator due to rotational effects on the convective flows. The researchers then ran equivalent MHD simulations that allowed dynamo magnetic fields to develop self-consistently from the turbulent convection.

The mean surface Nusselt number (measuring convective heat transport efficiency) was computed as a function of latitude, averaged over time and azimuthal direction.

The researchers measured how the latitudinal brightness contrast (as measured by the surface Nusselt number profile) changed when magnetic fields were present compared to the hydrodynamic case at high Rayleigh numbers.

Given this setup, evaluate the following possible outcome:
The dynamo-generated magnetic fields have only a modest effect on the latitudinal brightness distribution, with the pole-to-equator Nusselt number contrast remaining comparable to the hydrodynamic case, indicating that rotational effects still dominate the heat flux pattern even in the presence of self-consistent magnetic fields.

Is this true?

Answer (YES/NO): NO